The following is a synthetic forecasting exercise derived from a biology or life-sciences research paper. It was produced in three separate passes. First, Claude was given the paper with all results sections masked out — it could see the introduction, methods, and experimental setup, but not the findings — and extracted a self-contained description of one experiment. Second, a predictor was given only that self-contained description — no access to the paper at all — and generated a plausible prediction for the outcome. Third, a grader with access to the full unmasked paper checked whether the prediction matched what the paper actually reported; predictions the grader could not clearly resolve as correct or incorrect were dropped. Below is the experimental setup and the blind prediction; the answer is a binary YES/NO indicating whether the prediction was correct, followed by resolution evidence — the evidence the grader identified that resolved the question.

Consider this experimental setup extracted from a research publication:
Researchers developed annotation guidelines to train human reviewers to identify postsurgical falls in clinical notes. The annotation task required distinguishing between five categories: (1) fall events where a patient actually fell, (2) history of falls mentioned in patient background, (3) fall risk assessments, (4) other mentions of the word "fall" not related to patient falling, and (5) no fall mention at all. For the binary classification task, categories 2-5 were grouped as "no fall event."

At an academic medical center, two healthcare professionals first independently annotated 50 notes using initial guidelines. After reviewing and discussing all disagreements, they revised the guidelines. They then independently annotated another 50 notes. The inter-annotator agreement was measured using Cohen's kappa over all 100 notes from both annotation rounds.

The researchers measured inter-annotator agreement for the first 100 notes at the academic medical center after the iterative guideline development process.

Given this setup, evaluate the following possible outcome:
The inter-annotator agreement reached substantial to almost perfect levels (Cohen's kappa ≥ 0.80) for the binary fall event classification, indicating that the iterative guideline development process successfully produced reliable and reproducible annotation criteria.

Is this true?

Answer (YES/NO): YES